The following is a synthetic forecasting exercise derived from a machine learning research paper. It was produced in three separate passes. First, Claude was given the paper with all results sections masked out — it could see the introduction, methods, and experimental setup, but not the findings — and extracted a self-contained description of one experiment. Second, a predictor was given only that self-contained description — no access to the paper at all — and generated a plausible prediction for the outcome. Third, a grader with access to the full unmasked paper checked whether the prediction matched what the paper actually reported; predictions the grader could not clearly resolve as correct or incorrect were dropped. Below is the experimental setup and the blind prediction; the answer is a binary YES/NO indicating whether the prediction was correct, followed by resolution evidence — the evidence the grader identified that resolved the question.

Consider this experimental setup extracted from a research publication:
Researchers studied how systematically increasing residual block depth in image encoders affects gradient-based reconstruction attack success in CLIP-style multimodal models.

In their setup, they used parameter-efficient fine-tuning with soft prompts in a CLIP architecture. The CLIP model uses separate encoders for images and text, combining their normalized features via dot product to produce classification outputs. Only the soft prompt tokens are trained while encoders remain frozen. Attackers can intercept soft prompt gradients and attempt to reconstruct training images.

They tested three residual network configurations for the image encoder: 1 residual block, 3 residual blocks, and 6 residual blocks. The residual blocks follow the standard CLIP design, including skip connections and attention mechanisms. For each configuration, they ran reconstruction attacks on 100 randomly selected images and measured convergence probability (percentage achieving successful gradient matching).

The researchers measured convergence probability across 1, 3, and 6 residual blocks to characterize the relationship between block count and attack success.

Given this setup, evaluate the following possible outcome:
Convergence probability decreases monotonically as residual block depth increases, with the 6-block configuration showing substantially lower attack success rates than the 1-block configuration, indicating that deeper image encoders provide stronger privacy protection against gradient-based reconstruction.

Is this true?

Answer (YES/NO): YES